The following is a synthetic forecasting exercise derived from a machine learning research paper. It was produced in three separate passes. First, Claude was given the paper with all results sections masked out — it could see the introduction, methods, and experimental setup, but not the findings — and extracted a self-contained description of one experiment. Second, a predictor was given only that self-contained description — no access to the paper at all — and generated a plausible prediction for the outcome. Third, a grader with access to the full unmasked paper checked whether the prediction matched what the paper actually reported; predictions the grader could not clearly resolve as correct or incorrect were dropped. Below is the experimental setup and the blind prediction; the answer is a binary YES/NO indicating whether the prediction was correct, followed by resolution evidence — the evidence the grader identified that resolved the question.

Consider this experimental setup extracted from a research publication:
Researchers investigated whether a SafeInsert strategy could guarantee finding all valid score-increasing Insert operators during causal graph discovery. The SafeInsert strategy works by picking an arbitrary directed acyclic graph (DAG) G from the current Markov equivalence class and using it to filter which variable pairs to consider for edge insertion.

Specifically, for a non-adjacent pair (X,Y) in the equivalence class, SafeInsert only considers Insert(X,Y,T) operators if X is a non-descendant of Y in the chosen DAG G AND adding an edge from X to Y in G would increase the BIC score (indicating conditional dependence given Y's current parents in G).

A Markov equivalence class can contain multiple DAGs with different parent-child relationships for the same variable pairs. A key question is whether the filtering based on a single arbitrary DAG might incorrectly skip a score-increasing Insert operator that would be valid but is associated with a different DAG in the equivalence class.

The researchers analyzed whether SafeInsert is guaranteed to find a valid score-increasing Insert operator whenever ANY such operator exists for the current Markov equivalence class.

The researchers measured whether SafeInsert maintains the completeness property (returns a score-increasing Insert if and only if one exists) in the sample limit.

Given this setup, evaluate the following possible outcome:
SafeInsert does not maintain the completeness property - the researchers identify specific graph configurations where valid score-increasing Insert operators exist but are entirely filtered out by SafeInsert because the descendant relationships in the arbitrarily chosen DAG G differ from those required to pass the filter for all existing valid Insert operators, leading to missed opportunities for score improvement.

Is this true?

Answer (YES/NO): NO